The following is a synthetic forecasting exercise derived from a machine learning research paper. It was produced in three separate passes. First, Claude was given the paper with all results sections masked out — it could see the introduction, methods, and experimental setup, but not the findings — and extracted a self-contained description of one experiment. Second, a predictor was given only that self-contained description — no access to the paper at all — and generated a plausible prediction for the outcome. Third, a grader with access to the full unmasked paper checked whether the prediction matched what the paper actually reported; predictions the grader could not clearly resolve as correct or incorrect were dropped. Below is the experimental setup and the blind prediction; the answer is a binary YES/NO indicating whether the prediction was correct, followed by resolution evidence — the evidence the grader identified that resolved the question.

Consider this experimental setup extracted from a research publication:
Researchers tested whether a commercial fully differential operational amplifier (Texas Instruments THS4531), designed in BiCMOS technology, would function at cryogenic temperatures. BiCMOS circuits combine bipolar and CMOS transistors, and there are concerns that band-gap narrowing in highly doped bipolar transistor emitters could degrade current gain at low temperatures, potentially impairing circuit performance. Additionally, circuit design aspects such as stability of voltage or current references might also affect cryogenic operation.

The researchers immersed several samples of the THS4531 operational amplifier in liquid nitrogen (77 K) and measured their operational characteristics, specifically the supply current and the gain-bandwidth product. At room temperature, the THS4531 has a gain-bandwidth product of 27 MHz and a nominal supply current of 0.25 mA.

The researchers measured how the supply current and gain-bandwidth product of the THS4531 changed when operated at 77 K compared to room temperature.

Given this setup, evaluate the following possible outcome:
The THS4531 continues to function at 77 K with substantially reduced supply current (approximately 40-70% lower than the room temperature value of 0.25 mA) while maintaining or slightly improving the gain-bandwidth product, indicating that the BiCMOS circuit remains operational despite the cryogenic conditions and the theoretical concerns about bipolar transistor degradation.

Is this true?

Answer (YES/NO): NO